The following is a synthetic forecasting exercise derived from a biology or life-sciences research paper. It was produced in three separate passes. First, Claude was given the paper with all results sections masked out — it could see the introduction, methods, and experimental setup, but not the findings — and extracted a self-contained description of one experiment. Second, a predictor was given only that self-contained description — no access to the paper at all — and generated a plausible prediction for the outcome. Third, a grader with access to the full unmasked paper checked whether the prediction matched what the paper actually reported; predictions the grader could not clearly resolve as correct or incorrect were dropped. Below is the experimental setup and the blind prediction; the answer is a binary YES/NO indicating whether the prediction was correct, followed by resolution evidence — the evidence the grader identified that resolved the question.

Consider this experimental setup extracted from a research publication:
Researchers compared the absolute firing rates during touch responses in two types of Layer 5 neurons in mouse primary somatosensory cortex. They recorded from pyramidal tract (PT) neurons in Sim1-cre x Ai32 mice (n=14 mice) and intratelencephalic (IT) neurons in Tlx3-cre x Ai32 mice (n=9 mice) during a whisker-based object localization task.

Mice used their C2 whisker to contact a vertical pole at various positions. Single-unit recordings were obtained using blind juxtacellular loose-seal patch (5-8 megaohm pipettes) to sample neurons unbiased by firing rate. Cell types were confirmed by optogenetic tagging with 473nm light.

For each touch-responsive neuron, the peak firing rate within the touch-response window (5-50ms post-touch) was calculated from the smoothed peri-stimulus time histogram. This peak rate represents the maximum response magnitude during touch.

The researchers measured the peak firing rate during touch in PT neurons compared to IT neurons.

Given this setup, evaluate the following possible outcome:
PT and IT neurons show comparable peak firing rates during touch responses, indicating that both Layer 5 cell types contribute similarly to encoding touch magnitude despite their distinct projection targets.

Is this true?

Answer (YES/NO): NO